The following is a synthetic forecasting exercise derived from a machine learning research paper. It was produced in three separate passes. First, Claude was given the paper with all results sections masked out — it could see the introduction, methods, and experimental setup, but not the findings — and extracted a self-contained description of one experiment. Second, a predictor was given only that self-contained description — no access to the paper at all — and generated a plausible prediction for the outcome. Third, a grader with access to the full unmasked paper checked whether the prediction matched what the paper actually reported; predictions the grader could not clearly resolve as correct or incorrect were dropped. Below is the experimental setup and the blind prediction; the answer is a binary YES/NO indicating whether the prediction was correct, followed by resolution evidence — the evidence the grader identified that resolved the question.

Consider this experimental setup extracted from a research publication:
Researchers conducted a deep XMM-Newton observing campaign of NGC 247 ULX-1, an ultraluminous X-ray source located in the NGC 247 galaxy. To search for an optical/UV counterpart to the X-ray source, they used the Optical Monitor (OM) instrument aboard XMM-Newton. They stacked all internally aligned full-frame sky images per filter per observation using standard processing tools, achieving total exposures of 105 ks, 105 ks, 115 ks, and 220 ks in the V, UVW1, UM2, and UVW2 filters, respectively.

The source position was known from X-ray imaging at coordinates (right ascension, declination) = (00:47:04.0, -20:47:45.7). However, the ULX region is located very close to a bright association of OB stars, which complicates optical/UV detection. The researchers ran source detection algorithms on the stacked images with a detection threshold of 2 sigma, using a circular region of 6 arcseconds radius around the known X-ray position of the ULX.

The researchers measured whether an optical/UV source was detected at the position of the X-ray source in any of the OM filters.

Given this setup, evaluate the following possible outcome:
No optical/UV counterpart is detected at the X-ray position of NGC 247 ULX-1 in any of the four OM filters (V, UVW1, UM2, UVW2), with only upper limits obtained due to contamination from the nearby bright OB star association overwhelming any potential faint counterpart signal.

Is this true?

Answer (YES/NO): YES